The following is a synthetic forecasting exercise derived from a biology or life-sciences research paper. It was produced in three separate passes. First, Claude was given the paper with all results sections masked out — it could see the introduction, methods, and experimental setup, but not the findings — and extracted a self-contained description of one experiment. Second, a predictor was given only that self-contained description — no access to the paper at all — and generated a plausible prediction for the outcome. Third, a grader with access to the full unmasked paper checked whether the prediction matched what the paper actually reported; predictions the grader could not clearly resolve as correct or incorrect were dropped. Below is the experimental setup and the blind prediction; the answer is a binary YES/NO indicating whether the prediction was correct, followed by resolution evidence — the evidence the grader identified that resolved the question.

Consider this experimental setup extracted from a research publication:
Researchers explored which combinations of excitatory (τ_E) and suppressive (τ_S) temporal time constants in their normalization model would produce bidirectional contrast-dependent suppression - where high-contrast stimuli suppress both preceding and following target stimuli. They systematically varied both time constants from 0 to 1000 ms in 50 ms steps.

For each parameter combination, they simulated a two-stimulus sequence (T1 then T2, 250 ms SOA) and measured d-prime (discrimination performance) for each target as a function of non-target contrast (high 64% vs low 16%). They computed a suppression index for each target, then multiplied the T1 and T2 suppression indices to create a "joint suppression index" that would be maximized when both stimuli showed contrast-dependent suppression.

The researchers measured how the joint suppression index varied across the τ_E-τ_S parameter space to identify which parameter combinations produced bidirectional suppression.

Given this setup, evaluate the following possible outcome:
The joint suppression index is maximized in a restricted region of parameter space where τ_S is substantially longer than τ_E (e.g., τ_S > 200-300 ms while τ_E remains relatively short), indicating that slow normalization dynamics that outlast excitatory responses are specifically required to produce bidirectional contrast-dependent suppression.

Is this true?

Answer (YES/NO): NO